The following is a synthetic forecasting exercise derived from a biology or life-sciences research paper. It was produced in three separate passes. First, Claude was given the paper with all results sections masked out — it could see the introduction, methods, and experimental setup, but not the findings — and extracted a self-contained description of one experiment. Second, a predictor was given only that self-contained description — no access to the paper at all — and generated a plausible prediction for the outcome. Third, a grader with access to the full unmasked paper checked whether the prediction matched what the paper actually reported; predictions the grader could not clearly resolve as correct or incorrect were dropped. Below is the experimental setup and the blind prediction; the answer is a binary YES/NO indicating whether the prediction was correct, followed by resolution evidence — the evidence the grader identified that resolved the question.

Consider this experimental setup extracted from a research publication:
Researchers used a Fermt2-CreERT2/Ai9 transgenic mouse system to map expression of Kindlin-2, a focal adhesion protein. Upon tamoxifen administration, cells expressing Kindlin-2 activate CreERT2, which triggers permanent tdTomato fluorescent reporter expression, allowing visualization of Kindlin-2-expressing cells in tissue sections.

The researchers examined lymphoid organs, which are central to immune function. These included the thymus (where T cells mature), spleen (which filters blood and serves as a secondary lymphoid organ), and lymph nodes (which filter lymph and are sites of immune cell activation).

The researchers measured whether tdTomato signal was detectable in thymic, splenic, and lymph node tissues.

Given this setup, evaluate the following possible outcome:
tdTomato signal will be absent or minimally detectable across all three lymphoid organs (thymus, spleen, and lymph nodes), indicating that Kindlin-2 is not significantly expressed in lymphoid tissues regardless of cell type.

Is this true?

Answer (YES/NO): NO